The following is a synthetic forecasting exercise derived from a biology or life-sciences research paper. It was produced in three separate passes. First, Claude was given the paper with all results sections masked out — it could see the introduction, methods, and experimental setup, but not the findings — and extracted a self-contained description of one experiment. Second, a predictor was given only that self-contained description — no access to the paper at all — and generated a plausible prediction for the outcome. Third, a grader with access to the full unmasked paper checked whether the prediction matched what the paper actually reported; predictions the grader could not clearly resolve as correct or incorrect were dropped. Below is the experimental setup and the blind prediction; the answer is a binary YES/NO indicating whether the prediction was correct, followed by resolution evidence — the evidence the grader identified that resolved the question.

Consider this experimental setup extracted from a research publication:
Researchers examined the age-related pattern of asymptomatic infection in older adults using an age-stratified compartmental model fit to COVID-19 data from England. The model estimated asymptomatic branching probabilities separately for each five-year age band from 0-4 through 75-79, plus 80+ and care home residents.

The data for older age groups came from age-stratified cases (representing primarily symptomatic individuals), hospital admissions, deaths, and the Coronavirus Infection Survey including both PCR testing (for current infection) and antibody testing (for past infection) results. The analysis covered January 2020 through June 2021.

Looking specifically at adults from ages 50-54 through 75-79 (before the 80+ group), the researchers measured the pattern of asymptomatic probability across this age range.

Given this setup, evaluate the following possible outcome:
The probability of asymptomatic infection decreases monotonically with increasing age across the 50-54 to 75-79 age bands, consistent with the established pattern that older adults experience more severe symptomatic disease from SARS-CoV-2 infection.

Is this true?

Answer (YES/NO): NO